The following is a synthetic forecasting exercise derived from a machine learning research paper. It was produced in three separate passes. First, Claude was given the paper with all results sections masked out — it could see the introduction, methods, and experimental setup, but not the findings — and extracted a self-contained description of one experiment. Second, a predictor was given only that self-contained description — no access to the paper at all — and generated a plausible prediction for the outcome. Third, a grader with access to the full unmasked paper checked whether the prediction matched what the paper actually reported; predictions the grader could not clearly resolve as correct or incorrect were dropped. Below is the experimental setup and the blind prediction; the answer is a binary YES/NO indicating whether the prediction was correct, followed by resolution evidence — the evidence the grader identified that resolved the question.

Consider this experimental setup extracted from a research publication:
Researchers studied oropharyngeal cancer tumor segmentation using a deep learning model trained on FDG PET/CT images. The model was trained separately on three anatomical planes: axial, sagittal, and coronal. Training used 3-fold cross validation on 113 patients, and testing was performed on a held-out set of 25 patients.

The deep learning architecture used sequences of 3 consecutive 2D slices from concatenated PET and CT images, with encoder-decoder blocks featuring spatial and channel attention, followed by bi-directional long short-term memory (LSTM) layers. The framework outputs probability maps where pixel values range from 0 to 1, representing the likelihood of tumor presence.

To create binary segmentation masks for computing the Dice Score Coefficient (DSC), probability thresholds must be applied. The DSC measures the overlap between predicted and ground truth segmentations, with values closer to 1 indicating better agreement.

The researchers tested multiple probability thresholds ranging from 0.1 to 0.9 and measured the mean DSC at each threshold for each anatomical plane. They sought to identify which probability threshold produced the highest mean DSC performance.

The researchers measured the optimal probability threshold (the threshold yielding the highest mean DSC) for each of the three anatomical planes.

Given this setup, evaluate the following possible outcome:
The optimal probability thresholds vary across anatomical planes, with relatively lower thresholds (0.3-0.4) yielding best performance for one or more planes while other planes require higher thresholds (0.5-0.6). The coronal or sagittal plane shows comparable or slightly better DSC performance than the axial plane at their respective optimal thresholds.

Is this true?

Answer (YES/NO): NO